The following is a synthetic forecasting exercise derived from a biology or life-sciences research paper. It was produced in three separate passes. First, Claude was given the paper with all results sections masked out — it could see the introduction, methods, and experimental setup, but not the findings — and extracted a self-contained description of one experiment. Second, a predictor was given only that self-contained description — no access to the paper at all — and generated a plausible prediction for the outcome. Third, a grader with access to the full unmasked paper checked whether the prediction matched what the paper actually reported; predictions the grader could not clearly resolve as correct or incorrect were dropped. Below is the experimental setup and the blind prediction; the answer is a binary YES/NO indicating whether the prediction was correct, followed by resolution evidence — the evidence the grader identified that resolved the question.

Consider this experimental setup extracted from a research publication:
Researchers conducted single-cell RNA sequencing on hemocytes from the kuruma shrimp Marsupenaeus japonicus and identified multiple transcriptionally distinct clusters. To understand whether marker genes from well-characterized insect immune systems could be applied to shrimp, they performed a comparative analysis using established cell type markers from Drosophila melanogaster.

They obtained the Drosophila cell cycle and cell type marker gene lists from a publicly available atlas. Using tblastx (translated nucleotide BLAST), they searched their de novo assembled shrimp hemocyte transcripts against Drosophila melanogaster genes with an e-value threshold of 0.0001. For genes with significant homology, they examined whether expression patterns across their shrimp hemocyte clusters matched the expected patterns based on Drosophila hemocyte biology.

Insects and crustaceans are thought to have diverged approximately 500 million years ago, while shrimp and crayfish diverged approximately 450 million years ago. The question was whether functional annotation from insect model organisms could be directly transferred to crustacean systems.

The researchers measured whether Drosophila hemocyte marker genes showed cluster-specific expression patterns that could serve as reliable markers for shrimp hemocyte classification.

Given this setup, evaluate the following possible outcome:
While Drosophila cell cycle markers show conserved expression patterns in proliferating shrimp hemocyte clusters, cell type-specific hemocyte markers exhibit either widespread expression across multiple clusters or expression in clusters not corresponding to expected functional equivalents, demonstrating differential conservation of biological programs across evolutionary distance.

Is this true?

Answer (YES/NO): NO